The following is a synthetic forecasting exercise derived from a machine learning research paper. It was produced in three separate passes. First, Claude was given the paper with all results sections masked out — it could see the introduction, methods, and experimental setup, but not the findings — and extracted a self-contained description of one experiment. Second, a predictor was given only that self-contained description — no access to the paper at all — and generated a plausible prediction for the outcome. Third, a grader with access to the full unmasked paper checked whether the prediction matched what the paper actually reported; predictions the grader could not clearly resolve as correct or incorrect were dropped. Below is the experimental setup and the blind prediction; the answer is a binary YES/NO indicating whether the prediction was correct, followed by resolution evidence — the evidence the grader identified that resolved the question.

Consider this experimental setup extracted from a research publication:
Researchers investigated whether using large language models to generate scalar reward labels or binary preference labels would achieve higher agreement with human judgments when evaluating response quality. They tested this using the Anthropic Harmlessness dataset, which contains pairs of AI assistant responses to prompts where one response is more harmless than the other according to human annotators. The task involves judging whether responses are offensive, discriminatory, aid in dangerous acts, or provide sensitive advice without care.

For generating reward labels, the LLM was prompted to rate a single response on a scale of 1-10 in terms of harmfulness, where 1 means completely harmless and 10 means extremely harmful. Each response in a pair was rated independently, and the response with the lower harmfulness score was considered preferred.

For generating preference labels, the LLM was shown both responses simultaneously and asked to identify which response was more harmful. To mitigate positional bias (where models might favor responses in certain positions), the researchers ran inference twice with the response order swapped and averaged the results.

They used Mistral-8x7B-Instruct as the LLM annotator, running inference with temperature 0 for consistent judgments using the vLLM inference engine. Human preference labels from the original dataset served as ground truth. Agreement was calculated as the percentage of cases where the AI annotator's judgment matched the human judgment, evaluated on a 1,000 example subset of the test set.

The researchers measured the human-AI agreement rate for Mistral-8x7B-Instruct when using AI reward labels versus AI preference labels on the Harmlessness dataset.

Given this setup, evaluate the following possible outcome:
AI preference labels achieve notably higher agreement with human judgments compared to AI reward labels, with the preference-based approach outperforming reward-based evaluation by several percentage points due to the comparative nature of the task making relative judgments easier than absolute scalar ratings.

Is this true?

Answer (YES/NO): NO